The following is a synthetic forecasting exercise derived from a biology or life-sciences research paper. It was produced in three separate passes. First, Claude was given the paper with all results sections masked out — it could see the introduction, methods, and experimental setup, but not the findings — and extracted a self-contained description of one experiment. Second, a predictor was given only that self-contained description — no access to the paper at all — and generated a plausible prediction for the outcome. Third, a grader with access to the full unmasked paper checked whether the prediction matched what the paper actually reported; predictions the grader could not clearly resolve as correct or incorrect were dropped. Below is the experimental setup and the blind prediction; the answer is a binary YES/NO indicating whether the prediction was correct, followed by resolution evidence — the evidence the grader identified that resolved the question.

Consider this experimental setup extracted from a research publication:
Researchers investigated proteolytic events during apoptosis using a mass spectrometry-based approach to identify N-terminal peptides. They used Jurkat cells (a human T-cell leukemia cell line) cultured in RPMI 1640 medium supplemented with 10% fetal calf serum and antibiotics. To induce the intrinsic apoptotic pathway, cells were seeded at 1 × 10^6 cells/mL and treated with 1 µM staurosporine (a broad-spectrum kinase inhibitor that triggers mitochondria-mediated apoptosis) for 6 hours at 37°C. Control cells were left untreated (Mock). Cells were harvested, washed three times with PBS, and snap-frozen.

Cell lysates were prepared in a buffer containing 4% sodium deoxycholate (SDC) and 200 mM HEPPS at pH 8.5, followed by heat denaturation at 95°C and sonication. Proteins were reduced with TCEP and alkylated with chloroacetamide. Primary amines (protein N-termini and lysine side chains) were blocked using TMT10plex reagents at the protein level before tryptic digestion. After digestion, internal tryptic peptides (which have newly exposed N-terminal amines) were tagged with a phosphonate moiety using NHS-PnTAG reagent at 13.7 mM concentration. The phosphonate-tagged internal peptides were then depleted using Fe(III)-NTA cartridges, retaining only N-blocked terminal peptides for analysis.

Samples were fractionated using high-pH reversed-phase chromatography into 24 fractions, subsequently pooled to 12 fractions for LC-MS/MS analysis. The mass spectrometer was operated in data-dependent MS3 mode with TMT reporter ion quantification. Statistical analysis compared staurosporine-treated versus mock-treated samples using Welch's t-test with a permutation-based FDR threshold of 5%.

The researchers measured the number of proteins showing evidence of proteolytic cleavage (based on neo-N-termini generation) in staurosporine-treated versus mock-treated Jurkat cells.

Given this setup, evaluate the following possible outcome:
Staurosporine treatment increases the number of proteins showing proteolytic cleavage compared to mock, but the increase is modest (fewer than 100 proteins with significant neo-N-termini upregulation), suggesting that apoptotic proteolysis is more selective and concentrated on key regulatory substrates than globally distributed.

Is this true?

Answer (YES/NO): NO